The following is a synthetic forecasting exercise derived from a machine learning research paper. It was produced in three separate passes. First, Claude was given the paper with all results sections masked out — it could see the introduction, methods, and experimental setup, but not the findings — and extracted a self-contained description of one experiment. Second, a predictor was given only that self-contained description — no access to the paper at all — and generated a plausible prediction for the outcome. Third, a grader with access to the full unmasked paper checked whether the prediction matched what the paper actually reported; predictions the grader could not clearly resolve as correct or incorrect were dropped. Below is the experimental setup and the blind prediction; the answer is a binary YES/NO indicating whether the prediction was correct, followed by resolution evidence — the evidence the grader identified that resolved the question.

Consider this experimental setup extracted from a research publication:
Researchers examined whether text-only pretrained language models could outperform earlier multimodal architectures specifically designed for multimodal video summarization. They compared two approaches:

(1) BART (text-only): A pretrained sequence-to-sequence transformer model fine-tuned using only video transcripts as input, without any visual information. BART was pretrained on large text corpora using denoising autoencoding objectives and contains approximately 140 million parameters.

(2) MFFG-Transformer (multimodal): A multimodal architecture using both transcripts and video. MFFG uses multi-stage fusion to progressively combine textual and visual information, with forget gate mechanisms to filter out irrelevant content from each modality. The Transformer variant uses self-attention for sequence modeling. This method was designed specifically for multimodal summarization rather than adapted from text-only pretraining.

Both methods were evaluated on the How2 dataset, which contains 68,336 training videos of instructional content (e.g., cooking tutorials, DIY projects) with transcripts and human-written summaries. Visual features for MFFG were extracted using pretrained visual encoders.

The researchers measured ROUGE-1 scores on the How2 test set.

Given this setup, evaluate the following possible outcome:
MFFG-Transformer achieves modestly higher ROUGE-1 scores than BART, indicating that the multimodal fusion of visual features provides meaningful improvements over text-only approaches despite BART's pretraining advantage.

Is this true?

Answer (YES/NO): NO